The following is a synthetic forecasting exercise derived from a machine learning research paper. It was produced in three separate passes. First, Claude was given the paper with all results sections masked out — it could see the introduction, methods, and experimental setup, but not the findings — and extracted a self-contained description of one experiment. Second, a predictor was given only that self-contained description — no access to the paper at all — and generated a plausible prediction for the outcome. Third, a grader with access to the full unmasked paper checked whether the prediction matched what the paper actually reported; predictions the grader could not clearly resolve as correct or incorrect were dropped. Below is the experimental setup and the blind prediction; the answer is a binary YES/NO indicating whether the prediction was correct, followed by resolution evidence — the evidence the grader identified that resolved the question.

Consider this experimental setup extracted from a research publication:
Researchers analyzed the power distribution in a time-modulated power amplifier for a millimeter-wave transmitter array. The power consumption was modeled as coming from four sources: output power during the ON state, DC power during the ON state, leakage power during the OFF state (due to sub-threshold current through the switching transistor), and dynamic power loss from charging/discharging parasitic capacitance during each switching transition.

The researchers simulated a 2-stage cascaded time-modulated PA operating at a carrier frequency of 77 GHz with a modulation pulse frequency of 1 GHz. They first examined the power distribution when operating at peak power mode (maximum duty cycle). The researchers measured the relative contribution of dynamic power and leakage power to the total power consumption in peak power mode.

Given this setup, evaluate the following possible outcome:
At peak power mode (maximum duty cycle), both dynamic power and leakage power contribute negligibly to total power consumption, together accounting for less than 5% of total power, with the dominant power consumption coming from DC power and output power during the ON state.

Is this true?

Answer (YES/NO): NO